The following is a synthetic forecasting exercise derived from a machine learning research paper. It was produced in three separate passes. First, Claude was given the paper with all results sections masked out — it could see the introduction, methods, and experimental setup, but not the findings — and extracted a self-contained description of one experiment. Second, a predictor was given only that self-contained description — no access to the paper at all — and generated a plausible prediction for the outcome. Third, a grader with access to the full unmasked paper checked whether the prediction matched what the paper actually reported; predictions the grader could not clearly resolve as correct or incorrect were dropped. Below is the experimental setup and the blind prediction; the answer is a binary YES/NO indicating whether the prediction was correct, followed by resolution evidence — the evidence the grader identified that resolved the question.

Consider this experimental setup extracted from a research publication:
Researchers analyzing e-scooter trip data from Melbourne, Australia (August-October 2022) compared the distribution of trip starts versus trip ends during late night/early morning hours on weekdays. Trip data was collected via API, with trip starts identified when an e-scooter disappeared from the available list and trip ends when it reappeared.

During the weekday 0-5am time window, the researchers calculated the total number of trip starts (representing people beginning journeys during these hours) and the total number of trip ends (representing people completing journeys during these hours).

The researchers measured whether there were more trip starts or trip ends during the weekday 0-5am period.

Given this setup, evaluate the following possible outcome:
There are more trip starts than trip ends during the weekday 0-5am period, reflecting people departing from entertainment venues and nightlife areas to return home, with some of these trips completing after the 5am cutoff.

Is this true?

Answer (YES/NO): NO